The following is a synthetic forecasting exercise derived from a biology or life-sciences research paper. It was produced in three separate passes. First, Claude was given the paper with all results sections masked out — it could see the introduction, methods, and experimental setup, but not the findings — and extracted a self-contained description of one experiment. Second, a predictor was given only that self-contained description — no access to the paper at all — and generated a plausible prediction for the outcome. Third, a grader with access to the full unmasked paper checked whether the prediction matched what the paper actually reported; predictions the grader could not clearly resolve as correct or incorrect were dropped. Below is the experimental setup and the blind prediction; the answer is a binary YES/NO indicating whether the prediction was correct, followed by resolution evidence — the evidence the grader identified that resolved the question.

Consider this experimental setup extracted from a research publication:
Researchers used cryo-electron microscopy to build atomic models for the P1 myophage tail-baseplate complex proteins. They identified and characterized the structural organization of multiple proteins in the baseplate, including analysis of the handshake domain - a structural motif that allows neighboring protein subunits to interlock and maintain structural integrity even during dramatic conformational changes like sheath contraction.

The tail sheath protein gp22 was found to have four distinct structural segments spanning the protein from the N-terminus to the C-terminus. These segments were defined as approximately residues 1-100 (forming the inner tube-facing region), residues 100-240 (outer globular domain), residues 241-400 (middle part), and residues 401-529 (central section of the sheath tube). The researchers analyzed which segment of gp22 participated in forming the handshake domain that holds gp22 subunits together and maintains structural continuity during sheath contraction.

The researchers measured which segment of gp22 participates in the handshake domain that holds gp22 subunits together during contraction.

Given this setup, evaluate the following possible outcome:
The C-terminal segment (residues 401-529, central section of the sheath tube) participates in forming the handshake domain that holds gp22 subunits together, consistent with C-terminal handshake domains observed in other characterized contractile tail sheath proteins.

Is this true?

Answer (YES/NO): YES